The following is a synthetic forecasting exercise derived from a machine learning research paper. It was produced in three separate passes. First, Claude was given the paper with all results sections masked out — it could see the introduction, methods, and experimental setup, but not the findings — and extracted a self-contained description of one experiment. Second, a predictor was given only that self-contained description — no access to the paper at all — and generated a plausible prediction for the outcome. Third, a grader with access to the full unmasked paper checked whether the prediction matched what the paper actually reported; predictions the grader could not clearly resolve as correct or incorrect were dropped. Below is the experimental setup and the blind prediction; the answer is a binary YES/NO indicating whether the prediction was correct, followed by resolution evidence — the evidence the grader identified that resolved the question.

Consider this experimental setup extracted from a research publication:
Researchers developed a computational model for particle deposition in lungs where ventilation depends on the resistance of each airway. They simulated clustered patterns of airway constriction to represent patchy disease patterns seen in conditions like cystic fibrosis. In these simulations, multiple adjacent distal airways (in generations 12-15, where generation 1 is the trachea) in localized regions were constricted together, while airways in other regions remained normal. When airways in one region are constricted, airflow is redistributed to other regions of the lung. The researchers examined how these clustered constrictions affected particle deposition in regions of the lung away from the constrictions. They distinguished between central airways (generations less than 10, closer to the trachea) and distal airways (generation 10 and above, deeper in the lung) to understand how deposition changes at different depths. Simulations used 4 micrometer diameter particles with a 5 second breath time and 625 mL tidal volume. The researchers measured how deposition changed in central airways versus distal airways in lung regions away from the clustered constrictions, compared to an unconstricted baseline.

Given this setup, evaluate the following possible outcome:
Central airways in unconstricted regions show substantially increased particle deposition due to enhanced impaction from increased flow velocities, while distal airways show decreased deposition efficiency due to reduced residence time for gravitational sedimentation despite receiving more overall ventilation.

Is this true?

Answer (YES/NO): YES